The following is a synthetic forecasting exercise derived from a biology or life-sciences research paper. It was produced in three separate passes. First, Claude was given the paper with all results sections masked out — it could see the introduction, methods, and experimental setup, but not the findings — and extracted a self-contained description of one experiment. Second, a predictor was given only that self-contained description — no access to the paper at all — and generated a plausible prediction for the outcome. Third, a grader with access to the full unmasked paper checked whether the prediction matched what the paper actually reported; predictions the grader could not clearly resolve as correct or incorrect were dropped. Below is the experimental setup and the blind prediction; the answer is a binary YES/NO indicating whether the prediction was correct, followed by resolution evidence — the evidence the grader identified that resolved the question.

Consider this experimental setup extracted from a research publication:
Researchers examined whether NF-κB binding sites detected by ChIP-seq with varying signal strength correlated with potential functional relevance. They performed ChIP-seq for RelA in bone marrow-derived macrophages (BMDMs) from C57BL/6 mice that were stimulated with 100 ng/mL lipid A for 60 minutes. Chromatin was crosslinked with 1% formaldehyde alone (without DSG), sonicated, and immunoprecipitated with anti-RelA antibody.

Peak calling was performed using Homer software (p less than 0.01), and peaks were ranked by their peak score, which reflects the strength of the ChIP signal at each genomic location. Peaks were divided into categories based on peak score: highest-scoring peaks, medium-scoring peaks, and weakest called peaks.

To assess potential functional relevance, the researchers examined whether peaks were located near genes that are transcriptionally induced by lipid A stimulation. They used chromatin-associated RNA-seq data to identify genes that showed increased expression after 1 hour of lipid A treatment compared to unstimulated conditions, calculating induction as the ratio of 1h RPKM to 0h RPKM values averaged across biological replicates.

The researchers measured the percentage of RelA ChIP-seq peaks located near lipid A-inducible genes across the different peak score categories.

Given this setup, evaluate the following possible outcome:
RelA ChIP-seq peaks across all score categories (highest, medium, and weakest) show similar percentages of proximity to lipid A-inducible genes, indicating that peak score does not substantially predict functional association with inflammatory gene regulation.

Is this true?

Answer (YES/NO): NO